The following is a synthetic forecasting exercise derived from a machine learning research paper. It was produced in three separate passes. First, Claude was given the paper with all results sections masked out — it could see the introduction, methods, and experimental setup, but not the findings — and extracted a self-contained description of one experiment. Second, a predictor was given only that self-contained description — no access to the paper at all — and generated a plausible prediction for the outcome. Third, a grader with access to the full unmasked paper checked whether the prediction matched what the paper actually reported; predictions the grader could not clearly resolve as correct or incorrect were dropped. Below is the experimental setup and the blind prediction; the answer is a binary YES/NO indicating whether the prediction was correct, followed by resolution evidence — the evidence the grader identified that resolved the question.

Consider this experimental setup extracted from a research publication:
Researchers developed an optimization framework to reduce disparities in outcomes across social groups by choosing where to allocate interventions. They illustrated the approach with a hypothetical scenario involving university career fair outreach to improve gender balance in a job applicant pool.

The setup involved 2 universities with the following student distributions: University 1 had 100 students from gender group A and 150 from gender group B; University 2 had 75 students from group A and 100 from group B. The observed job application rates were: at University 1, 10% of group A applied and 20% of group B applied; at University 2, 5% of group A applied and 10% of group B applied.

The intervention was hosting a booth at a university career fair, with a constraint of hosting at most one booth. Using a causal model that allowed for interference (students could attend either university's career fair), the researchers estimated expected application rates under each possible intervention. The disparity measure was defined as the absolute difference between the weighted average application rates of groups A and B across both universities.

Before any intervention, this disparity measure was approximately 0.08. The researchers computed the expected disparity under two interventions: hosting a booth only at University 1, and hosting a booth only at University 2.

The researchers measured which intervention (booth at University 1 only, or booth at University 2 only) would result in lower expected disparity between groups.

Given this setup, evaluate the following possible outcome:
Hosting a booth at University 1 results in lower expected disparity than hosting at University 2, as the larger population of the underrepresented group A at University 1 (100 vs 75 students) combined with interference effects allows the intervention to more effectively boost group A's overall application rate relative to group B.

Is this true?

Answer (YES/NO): NO